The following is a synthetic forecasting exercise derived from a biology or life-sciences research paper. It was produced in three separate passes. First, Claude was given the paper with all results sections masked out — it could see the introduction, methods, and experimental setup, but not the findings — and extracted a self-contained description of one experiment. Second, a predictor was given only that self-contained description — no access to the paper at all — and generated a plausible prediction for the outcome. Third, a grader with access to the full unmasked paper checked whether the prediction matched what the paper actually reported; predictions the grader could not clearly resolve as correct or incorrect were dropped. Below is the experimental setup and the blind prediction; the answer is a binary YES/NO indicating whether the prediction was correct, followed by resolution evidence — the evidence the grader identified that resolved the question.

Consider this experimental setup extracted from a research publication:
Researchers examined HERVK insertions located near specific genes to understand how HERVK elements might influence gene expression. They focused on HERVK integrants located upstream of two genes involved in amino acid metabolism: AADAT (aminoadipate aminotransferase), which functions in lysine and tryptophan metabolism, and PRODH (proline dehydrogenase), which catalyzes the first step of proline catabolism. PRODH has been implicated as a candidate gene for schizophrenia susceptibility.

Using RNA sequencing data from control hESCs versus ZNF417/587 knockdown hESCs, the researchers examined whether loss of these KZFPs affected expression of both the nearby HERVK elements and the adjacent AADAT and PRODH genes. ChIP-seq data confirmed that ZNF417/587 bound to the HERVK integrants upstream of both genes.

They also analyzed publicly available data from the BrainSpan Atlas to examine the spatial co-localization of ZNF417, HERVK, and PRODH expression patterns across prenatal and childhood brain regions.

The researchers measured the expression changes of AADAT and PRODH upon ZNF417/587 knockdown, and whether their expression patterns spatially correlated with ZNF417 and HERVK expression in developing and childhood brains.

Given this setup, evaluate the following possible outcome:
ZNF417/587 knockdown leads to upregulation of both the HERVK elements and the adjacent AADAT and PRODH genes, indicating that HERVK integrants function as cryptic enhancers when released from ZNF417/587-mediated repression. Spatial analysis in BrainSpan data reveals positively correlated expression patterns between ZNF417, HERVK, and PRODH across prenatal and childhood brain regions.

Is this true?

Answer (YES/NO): NO